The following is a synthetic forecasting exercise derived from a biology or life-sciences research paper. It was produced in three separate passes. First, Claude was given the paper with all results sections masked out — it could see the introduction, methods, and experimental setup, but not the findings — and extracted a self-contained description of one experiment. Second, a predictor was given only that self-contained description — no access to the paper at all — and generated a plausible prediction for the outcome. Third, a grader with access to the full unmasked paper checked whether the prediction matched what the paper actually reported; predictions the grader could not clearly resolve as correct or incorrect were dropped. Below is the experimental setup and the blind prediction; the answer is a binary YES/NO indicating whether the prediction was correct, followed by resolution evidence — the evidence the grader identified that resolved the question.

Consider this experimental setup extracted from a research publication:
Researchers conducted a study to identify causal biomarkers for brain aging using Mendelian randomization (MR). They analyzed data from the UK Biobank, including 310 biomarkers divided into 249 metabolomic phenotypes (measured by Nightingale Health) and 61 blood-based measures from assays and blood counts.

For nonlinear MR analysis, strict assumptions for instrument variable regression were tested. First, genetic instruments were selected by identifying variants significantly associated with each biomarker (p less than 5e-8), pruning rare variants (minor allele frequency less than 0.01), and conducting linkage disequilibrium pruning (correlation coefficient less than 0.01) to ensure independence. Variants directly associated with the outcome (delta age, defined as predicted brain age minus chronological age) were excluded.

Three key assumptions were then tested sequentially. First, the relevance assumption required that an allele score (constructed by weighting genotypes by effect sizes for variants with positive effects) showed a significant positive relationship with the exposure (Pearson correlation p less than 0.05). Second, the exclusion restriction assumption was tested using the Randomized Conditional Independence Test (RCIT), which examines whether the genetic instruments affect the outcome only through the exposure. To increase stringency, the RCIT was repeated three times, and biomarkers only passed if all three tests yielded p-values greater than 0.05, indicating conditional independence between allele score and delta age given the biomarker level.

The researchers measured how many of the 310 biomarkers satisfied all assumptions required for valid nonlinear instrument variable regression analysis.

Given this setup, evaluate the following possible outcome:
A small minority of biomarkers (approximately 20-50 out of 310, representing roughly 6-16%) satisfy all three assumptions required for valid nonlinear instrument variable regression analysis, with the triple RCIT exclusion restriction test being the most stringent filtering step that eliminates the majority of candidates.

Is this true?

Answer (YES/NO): NO